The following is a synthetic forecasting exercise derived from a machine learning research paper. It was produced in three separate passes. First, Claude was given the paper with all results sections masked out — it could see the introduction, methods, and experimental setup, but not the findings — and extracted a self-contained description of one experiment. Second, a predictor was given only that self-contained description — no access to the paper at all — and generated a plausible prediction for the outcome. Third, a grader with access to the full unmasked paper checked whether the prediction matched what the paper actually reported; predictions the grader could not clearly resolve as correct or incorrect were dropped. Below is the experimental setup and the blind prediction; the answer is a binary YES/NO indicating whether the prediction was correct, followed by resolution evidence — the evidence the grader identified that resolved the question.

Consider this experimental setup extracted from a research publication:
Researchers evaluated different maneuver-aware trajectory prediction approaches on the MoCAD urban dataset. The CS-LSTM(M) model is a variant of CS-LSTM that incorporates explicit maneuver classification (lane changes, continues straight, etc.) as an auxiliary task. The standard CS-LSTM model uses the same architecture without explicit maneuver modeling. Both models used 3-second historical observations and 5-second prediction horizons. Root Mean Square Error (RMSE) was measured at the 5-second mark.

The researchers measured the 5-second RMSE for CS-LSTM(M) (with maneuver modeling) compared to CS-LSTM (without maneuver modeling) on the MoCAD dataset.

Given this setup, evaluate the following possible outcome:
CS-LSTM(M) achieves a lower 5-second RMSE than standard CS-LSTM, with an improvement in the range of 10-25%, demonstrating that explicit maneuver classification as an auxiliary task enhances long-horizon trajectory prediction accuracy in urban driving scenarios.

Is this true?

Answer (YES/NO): NO